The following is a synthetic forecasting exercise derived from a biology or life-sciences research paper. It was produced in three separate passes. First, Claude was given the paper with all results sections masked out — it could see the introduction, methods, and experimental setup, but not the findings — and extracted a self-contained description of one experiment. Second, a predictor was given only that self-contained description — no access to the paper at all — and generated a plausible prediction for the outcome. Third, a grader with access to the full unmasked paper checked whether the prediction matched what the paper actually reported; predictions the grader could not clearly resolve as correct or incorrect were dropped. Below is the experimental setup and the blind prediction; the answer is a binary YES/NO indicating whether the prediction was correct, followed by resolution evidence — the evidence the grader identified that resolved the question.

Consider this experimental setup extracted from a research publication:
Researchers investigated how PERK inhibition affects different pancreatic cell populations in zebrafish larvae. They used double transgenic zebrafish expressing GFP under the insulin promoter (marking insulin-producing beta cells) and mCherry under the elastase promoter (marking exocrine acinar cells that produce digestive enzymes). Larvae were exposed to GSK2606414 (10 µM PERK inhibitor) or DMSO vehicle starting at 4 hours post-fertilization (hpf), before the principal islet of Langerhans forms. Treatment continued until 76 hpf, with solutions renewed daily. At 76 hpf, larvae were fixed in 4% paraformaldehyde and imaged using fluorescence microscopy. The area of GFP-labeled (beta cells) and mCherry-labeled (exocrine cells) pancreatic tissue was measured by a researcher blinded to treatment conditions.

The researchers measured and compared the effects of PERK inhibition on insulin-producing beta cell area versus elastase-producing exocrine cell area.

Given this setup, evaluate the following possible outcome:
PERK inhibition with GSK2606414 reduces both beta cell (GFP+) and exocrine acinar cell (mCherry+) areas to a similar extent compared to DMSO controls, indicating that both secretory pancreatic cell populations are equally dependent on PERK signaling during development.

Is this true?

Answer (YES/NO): NO